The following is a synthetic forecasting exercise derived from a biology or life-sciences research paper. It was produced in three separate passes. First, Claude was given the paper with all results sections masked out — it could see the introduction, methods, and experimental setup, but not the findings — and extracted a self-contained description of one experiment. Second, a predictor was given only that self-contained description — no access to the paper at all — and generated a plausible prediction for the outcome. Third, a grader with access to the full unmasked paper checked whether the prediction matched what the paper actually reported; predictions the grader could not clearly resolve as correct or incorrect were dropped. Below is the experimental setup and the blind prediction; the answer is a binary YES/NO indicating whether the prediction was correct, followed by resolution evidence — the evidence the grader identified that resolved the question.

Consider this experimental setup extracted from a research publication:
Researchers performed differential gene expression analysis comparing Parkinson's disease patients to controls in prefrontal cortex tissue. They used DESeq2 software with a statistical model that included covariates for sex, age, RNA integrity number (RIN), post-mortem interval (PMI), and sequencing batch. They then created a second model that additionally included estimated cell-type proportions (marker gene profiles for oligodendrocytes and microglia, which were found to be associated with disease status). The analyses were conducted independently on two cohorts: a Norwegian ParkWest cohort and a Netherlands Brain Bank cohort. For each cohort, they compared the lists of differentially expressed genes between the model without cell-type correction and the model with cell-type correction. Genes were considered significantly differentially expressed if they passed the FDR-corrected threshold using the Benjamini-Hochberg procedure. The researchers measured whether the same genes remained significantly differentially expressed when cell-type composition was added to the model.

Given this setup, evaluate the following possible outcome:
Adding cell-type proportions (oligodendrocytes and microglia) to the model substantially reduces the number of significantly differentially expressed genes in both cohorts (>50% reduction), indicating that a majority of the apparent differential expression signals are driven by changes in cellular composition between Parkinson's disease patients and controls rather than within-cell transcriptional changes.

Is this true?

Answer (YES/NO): NO